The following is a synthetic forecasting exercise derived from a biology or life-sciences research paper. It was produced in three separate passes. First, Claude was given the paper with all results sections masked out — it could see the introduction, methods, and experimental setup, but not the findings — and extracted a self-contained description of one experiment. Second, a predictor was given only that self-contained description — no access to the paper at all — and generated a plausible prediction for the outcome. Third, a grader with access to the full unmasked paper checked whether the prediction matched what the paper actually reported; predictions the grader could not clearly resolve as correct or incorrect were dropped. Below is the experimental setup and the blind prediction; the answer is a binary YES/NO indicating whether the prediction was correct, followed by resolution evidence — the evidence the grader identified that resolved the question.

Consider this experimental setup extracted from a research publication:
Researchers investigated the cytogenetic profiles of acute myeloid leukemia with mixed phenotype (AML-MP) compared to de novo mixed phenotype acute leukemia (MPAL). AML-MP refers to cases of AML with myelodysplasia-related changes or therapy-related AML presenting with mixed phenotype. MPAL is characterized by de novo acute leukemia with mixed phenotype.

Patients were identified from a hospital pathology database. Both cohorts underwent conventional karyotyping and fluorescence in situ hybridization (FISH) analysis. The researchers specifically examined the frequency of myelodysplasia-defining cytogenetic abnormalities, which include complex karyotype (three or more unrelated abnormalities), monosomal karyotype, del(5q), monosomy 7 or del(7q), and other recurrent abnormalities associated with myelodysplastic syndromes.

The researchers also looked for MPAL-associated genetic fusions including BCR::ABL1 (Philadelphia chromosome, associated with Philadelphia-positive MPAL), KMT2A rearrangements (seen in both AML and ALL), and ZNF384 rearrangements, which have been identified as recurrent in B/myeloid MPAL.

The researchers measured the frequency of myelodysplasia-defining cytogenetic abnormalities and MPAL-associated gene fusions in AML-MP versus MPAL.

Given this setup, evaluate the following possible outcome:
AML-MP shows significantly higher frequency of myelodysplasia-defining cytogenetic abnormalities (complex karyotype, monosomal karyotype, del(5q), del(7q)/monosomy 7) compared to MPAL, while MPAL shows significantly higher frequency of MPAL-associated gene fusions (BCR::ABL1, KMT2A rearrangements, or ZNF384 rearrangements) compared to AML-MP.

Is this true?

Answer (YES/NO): YES